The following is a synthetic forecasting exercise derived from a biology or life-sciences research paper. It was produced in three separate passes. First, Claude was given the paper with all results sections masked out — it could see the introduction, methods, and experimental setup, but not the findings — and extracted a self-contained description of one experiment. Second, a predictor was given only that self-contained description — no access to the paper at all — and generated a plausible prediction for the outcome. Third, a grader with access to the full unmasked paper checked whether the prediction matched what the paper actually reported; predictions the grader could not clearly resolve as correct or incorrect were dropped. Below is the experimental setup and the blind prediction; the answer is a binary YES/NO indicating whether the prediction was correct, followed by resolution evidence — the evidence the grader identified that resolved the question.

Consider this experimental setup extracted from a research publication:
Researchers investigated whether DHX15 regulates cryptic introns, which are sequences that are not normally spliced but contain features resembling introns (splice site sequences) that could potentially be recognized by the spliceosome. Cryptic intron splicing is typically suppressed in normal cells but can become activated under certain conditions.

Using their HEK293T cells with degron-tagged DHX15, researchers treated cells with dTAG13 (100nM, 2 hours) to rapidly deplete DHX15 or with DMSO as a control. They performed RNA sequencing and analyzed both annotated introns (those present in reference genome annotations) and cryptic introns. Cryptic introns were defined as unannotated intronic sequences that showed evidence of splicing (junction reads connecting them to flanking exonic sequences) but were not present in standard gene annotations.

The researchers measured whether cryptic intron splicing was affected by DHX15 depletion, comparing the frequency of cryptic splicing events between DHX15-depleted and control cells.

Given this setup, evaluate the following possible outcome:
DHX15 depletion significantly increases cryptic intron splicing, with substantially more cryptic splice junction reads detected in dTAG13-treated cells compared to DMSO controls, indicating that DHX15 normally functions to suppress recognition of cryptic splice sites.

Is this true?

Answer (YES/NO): YES